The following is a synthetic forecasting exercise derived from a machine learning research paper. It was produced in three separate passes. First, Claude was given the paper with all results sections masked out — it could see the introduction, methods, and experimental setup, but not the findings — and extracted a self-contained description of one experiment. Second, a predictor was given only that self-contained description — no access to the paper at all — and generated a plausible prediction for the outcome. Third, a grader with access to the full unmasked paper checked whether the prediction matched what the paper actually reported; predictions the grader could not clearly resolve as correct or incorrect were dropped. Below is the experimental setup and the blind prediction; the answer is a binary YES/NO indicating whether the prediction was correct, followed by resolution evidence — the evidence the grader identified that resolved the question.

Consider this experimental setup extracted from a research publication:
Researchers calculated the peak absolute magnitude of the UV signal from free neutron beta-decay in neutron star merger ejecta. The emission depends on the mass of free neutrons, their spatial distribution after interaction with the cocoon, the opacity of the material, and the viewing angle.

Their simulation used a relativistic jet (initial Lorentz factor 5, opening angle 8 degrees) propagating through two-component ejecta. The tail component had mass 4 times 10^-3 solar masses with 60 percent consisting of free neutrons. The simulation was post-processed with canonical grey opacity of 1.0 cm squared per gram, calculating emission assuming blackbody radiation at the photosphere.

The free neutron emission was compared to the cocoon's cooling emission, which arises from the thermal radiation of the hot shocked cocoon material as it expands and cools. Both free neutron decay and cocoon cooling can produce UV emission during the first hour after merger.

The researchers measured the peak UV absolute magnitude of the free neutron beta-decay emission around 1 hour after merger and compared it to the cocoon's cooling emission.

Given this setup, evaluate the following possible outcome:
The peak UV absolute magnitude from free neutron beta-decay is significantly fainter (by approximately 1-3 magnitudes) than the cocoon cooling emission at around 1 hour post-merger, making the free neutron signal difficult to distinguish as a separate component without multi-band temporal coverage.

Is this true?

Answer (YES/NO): NO